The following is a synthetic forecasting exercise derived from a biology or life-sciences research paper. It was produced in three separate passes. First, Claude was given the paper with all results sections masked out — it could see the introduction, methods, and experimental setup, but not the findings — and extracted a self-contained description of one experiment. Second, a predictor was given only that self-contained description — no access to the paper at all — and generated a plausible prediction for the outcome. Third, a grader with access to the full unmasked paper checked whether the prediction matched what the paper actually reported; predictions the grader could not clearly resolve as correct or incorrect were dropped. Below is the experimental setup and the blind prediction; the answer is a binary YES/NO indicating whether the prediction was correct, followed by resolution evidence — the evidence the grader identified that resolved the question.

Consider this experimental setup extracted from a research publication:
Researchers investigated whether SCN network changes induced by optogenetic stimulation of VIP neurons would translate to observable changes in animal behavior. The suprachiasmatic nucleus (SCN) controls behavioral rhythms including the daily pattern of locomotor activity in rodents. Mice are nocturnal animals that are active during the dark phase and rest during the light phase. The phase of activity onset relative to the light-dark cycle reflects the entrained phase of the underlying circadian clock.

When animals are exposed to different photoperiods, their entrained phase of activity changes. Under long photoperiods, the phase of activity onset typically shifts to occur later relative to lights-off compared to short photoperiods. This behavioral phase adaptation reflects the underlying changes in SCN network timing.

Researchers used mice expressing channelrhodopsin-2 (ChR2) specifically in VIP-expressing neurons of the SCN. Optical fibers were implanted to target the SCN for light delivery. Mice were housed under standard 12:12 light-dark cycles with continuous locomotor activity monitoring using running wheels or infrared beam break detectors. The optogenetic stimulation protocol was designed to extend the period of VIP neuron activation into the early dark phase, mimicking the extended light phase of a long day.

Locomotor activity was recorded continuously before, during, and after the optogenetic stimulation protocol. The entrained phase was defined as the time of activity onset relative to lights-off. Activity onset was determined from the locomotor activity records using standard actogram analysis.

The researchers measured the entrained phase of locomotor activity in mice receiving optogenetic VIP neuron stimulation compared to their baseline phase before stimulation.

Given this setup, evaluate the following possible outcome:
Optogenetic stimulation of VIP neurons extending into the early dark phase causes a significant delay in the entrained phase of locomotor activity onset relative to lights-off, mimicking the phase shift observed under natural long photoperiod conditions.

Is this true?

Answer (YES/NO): NO